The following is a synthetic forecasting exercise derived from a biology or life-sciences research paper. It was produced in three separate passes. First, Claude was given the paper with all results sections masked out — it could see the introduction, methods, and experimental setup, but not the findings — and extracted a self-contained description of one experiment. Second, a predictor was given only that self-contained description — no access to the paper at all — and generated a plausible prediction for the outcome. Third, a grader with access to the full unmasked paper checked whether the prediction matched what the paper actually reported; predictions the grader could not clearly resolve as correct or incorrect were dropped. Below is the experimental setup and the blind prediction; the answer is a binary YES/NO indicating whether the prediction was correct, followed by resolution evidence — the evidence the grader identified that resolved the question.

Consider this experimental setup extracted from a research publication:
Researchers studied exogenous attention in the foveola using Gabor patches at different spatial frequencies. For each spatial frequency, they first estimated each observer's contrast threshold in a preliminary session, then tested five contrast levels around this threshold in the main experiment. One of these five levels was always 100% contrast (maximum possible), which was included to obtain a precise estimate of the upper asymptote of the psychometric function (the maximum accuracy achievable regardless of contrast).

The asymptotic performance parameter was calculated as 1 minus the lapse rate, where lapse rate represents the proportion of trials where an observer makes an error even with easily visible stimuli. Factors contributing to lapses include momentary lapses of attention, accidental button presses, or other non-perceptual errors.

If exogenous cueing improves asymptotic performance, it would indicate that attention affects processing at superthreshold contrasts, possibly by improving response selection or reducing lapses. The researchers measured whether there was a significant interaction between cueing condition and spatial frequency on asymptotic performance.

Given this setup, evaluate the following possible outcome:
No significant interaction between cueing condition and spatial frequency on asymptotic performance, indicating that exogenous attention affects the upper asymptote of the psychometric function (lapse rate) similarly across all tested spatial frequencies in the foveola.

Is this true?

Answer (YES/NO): YES